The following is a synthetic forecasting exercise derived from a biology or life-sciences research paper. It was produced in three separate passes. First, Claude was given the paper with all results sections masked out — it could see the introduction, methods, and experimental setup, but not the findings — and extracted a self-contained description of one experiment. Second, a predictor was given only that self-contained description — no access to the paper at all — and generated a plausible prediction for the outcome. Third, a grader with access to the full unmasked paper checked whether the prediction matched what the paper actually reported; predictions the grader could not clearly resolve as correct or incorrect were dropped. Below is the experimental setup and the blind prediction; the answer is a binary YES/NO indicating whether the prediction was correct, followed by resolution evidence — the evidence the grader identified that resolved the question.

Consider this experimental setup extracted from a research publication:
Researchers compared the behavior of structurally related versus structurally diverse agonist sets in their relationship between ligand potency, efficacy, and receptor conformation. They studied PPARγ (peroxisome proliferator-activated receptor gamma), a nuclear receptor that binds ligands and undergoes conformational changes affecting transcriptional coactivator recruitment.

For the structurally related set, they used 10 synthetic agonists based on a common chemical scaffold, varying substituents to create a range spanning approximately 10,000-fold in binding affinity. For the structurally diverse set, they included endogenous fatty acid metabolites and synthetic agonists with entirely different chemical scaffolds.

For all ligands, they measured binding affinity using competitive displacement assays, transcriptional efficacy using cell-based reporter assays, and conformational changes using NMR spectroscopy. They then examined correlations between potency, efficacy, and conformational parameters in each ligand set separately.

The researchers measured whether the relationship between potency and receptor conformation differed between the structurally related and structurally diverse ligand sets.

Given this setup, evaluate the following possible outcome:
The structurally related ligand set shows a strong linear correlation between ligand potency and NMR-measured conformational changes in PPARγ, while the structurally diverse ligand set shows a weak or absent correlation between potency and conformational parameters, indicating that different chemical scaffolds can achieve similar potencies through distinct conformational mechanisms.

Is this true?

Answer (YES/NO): YES